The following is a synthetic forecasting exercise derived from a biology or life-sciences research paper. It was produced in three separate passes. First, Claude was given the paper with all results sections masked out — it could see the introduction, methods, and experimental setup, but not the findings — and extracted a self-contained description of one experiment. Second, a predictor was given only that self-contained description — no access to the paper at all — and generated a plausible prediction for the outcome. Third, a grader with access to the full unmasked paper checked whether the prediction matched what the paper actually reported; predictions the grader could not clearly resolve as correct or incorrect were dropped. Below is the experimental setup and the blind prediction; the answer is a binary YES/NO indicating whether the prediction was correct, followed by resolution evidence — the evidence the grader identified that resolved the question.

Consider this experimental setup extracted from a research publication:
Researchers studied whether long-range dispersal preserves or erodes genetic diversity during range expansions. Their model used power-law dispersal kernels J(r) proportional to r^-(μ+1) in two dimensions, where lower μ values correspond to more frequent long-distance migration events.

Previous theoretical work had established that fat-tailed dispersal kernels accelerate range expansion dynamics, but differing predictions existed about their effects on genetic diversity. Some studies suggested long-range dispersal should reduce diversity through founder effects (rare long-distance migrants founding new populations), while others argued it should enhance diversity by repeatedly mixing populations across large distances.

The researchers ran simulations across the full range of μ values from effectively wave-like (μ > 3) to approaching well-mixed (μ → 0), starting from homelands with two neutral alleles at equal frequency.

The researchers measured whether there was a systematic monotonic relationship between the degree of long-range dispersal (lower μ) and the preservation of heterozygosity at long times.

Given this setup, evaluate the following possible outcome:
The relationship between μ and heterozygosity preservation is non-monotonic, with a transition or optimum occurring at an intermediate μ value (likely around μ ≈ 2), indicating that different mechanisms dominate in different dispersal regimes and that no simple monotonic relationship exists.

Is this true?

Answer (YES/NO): YES